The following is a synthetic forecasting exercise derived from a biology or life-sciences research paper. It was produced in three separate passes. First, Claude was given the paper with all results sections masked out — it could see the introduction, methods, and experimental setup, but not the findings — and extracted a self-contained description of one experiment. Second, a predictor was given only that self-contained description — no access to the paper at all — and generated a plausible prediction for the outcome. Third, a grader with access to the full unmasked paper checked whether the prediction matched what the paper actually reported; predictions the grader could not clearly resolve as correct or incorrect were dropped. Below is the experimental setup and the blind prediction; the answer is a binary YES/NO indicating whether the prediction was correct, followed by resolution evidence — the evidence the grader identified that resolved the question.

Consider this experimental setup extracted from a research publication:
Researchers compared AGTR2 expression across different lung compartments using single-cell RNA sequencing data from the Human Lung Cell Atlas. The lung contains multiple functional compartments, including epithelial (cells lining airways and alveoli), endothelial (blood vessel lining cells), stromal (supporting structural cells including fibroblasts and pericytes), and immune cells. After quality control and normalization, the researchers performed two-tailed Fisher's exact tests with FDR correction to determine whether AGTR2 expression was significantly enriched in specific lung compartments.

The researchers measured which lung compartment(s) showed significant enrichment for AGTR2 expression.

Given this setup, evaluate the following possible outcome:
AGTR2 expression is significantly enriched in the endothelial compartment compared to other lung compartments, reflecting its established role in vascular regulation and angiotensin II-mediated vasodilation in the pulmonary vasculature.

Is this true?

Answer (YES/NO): NO